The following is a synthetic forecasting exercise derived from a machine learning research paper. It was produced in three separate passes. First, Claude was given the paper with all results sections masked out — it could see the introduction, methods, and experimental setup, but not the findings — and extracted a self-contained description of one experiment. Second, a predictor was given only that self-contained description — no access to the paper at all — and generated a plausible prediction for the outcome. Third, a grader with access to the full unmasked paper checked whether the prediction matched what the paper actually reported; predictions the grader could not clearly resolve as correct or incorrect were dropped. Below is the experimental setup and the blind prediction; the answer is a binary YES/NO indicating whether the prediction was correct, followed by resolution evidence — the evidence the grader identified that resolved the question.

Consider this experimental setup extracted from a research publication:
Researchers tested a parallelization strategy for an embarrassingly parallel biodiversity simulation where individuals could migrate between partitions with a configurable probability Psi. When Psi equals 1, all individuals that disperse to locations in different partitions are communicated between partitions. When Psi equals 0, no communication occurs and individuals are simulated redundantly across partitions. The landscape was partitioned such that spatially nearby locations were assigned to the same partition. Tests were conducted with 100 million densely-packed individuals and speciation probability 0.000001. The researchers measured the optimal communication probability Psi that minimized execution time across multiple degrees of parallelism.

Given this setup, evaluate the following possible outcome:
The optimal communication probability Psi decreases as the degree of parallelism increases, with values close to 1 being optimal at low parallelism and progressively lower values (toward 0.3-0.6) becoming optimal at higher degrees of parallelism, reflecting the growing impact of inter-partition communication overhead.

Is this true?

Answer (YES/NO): NO